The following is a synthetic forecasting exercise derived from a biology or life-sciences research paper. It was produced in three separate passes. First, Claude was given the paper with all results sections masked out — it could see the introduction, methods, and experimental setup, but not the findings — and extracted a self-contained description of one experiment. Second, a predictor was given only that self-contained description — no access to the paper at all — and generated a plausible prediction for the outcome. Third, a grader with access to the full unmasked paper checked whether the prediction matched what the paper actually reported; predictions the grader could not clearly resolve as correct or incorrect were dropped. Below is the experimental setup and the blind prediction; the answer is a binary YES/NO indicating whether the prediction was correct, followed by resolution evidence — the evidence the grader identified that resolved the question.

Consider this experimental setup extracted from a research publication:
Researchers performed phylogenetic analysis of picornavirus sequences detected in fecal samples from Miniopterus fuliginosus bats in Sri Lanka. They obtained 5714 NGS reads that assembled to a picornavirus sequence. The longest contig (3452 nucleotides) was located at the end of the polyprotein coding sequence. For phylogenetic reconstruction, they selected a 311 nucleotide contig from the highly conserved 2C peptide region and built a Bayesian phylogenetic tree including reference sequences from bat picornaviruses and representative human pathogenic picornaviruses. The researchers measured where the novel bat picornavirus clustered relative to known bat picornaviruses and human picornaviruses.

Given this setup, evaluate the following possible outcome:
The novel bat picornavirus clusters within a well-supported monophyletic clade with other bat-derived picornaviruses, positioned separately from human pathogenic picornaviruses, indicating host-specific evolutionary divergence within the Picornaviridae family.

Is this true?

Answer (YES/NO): YES